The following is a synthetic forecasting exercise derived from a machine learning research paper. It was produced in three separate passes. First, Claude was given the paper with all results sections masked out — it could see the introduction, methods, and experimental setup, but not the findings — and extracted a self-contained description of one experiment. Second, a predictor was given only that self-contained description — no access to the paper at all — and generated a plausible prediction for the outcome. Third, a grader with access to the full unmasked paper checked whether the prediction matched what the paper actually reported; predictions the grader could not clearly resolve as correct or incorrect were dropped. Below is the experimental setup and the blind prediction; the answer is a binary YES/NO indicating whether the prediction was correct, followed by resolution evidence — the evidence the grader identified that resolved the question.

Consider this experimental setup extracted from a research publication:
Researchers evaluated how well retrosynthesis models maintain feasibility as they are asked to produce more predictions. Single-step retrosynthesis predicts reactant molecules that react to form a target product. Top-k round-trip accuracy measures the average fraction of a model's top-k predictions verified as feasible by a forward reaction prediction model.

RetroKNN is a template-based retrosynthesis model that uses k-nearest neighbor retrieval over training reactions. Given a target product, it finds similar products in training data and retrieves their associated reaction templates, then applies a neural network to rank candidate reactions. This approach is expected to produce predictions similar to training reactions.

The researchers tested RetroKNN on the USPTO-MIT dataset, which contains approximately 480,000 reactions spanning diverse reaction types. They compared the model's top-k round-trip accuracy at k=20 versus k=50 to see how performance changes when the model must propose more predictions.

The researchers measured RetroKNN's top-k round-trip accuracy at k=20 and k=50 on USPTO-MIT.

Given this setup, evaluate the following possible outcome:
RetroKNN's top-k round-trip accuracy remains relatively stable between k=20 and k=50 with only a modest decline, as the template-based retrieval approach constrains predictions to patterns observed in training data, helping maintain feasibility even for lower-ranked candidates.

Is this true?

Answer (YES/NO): NO